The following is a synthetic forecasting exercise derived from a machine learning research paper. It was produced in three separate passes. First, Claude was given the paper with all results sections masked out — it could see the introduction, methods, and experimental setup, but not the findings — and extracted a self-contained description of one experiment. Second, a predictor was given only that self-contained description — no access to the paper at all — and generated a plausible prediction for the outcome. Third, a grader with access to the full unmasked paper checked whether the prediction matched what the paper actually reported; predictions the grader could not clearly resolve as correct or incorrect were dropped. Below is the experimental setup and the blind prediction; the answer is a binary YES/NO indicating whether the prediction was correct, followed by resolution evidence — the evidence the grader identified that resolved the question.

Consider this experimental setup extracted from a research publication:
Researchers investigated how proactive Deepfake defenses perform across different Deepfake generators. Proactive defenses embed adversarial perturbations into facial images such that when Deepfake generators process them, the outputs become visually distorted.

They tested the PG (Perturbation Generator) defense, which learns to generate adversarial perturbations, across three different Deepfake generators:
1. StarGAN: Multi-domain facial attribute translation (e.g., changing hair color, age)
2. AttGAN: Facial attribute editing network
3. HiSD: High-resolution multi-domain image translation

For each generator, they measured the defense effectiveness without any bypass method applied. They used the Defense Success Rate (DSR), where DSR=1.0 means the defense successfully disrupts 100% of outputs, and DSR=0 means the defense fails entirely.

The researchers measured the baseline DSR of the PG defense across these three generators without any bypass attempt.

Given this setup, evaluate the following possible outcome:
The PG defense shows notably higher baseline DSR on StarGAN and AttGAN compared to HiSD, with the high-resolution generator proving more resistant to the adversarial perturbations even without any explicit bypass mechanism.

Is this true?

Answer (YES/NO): NO